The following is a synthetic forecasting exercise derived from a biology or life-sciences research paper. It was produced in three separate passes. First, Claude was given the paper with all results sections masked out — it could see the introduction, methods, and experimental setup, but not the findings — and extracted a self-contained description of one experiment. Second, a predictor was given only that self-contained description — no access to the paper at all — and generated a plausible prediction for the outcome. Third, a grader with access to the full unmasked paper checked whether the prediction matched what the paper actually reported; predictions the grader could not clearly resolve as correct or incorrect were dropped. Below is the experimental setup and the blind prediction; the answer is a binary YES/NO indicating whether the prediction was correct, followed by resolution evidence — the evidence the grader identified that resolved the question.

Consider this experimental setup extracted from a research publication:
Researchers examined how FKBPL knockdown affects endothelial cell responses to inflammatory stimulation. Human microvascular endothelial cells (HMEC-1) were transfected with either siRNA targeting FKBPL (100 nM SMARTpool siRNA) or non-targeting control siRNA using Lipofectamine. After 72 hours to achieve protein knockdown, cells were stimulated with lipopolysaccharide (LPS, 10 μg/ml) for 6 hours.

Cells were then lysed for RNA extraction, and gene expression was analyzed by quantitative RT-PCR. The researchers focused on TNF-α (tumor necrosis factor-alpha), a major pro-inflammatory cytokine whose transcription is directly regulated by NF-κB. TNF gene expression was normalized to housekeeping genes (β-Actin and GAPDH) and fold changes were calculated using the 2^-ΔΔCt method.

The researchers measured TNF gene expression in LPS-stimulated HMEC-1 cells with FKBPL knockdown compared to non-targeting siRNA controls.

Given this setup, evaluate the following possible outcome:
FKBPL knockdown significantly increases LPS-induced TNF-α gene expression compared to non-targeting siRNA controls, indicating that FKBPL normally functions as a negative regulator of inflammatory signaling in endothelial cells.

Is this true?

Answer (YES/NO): YES